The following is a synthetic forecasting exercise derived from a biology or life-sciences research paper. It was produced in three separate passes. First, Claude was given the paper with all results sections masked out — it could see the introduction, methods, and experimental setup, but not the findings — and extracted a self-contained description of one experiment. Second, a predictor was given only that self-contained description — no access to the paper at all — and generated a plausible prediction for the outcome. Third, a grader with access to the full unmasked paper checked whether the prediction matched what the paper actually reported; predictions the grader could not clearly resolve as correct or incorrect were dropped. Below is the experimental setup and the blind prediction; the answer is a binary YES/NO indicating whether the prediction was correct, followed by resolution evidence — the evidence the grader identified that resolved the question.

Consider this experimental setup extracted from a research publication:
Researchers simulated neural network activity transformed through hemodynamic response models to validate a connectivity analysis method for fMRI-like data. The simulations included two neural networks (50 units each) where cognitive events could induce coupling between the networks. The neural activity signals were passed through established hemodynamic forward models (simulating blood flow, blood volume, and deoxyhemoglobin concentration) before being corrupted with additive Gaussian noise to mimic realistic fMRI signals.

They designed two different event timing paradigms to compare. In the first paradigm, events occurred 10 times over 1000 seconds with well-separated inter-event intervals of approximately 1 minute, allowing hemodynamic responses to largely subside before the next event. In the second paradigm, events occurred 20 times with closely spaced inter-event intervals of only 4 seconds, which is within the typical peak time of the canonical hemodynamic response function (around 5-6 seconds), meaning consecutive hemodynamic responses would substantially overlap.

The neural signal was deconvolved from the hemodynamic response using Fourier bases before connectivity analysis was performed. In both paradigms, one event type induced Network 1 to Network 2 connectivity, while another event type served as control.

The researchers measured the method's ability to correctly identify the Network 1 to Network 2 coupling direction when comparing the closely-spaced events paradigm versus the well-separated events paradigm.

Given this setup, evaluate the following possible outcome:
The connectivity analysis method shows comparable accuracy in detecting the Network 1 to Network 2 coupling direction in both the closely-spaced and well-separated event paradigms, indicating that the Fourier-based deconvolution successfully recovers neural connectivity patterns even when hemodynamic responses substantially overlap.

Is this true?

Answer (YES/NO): YES